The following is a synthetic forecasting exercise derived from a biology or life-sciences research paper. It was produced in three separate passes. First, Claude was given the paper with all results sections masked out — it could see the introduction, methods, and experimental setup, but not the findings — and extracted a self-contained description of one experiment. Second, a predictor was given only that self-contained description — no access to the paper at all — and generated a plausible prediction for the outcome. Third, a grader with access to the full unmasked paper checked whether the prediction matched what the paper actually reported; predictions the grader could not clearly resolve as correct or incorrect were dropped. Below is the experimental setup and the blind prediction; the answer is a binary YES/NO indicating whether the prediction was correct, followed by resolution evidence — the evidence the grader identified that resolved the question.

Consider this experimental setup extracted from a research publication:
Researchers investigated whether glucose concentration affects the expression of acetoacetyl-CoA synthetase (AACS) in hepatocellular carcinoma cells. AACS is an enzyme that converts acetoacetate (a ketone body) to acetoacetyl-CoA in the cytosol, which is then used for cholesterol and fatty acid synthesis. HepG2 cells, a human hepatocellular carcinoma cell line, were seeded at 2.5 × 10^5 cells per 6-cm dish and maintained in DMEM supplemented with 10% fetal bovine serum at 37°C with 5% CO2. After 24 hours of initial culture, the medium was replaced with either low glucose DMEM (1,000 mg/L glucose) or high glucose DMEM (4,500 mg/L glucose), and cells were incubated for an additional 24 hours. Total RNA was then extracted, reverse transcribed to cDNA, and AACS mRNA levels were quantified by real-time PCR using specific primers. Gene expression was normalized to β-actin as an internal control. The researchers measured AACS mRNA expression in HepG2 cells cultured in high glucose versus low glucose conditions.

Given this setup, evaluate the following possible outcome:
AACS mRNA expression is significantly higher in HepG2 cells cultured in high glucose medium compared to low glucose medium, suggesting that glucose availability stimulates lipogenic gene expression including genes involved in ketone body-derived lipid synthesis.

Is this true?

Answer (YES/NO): YES